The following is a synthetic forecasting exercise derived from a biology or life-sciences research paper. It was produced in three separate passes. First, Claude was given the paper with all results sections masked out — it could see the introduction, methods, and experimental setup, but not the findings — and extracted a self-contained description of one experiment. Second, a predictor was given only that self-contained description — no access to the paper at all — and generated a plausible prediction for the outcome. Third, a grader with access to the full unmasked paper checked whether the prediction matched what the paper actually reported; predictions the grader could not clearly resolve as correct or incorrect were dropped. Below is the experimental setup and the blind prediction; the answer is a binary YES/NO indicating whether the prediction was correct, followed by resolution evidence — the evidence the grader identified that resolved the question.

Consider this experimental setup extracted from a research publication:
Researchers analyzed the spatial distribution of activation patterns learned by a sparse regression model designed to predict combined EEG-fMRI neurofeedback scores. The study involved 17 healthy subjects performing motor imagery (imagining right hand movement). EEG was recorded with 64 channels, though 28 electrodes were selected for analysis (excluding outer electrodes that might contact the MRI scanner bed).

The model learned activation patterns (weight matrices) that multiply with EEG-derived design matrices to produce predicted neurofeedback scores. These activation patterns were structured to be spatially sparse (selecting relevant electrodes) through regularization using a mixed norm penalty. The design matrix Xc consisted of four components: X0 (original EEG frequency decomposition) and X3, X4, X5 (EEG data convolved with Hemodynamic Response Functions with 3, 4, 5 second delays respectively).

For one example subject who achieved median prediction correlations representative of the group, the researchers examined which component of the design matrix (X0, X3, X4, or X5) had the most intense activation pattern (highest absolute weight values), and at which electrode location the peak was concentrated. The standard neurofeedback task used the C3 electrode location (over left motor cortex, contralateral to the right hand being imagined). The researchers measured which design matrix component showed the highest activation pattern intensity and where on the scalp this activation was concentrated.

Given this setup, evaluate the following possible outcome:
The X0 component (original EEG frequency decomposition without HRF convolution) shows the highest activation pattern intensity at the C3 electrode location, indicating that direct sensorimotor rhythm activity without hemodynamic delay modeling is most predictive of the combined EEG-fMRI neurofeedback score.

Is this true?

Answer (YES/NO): YES